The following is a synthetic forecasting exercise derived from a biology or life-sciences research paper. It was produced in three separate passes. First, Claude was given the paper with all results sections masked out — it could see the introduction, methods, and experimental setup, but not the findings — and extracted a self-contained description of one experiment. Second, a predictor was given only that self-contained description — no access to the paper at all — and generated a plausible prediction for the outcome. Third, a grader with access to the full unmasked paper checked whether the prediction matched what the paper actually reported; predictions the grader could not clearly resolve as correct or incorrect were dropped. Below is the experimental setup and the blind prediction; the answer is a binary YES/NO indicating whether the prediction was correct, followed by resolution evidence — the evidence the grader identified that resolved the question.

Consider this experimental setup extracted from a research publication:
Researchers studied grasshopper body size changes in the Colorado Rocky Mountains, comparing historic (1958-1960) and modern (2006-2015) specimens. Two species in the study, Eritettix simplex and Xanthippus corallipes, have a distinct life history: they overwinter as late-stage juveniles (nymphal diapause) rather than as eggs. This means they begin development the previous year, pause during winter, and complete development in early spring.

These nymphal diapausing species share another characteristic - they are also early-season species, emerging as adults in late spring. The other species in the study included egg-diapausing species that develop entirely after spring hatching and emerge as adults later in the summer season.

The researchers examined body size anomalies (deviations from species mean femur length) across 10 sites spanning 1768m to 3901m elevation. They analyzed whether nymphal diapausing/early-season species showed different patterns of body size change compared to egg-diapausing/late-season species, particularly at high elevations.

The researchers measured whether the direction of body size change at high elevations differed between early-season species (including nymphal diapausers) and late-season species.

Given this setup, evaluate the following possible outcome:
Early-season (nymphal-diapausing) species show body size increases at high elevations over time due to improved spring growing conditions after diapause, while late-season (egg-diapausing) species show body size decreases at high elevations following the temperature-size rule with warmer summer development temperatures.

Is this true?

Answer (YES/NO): NO